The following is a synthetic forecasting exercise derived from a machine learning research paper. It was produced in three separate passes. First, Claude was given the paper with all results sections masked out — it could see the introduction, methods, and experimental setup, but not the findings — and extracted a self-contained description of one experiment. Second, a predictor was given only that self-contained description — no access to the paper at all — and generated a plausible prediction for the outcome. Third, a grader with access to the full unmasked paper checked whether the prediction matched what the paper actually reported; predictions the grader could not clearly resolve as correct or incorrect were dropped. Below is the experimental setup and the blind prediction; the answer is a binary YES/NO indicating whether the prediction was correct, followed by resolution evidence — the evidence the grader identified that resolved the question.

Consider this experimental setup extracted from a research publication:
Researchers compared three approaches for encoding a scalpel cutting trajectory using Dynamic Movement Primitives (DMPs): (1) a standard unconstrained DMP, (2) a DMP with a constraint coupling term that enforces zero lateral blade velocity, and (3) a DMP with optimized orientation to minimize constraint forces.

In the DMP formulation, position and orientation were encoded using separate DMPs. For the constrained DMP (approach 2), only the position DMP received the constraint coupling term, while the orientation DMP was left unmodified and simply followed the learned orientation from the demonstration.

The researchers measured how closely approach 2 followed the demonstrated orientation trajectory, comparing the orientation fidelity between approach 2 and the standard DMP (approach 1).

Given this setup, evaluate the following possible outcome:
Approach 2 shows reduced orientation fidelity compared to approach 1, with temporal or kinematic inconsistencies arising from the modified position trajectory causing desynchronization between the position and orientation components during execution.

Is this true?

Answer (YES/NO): NO